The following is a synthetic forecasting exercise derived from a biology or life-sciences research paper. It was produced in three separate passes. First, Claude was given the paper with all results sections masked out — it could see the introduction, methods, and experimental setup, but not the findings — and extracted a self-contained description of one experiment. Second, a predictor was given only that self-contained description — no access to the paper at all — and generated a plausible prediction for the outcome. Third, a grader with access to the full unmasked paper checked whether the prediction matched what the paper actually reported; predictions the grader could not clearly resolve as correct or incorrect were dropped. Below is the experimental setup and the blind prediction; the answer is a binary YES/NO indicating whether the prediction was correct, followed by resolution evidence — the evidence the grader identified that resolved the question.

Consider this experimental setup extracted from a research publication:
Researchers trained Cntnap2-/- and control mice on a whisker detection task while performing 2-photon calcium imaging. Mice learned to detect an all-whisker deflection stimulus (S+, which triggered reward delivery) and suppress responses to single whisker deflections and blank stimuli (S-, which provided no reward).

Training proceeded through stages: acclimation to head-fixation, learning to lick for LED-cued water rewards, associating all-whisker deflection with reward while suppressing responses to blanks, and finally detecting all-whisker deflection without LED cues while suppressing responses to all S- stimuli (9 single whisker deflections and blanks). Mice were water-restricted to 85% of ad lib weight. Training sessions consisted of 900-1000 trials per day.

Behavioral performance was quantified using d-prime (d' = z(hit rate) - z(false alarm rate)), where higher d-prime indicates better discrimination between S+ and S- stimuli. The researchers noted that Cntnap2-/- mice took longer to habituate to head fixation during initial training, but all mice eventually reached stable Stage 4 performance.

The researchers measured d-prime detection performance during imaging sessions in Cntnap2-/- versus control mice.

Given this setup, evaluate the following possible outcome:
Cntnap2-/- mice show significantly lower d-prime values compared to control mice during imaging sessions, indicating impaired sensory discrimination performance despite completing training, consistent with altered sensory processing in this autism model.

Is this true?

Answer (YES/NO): NO